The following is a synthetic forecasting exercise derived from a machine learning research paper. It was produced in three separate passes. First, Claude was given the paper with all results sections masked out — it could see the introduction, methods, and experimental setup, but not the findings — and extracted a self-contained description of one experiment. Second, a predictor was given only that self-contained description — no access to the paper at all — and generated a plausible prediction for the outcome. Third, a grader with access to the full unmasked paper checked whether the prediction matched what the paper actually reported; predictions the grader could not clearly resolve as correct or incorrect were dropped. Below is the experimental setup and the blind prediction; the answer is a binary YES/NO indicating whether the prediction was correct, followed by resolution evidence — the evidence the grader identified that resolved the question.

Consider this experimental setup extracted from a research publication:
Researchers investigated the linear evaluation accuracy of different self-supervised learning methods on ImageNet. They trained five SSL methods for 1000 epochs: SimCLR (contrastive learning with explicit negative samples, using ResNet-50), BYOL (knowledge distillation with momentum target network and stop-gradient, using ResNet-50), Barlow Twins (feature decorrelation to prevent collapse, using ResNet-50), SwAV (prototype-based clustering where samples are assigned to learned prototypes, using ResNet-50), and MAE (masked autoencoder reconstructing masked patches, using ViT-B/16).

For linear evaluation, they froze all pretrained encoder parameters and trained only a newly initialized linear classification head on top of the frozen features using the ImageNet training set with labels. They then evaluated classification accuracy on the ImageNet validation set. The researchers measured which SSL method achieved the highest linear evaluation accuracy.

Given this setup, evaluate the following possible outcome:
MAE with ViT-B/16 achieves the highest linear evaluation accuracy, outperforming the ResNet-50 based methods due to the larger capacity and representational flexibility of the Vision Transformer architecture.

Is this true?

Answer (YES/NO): NO